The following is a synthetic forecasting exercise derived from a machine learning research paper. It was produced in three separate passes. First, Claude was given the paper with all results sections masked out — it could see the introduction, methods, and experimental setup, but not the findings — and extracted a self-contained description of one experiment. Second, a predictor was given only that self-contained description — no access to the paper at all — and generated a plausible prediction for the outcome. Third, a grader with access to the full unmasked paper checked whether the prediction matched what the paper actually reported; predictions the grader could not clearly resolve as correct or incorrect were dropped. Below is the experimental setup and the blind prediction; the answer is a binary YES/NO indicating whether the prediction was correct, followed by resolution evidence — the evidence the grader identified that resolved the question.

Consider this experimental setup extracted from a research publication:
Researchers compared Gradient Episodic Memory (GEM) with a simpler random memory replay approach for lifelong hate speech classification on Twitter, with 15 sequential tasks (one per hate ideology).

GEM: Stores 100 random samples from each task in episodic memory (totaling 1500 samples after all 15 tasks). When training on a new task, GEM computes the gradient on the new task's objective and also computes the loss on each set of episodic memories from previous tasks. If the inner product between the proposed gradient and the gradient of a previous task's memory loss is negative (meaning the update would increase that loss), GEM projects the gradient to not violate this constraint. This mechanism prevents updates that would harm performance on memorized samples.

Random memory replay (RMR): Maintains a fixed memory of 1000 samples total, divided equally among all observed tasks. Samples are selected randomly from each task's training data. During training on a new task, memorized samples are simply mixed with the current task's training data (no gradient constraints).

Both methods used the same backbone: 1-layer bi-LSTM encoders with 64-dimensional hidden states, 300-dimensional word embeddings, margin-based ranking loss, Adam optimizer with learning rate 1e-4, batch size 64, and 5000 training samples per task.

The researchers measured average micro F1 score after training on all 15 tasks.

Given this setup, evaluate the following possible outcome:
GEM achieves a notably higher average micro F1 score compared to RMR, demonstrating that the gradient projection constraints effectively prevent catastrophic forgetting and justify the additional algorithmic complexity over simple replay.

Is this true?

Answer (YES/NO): NO